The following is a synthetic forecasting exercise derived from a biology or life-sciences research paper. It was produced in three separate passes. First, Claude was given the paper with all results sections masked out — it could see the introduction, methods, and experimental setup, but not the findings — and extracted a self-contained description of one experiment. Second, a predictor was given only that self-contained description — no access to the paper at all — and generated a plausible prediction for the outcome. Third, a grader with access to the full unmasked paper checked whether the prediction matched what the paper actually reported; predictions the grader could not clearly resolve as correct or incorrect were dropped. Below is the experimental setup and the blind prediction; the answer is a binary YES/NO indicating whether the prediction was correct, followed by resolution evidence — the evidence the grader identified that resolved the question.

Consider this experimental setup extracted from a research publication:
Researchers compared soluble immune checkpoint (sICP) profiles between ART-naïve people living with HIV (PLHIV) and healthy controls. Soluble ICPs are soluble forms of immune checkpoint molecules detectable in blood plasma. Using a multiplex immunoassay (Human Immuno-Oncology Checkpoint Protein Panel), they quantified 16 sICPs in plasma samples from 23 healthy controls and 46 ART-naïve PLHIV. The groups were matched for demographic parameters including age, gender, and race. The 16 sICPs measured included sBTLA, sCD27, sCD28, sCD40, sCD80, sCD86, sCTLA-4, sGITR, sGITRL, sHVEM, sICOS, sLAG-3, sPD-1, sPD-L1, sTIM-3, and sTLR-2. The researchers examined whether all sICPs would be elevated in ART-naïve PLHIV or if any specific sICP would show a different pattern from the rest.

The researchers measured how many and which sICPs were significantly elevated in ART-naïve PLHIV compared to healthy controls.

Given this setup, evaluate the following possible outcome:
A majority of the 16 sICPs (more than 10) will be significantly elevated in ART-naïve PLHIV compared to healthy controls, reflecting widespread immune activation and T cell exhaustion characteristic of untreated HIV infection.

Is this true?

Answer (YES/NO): YES